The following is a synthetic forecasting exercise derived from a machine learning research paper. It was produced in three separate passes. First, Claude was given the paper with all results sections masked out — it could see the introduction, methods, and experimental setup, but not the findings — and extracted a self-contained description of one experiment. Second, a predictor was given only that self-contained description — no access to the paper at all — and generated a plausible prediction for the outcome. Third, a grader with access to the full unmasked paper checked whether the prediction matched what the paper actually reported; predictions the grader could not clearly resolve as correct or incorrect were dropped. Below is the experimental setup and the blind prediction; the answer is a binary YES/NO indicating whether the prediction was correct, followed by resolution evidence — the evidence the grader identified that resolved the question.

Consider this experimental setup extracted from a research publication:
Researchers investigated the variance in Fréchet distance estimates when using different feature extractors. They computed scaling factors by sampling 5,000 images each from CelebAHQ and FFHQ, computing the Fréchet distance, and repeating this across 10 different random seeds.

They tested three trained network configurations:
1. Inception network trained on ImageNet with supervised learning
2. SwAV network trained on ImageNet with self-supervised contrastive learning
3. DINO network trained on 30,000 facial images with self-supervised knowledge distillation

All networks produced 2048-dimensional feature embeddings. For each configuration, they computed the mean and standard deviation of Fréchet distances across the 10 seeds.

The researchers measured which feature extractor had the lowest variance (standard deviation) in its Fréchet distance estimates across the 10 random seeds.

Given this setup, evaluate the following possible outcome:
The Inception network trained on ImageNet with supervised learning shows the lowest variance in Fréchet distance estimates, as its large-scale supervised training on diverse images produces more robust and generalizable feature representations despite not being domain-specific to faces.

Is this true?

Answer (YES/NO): NO